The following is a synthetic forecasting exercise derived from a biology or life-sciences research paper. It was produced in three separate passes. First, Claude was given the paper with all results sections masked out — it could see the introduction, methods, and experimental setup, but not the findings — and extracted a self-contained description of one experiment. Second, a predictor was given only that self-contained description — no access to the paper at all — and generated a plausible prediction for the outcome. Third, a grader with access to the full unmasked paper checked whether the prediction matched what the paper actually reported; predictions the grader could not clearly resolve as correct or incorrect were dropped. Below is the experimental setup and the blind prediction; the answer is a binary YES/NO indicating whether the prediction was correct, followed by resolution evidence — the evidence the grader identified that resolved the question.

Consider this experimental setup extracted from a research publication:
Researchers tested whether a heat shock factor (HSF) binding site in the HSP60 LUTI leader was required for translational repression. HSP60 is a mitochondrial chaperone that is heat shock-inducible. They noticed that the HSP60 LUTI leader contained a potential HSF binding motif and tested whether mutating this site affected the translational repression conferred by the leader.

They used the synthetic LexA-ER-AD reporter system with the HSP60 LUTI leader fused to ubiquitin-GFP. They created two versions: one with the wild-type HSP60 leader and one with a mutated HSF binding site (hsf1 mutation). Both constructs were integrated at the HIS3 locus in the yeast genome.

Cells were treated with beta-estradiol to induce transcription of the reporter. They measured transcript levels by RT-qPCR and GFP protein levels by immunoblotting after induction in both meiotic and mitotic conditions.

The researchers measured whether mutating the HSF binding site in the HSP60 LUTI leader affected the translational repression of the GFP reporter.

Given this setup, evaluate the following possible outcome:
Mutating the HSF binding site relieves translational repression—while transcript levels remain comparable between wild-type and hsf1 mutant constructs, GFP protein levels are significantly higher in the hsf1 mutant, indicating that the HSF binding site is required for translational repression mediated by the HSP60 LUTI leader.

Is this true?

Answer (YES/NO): NO